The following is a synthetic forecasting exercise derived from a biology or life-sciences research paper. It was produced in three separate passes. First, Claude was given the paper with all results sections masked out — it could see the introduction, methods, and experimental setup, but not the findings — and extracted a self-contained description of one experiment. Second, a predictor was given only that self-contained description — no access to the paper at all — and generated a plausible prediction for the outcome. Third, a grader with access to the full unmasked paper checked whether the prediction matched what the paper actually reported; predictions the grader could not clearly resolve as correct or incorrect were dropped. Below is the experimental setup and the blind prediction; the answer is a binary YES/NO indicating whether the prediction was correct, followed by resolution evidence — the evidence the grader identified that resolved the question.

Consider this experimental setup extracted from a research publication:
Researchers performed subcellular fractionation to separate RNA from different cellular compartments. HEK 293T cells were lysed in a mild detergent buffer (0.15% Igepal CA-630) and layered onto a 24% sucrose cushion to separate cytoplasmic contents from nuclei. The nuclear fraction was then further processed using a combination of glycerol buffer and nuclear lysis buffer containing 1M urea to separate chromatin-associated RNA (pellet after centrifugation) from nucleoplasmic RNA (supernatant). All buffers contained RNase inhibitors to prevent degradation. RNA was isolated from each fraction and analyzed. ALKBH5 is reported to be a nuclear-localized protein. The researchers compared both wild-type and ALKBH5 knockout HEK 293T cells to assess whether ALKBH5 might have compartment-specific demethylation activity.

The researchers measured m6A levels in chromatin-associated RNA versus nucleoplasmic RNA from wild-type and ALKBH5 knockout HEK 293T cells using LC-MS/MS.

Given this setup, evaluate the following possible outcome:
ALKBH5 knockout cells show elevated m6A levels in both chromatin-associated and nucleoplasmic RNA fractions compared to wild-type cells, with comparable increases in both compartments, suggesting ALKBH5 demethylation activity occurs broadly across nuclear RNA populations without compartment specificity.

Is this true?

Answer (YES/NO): NO